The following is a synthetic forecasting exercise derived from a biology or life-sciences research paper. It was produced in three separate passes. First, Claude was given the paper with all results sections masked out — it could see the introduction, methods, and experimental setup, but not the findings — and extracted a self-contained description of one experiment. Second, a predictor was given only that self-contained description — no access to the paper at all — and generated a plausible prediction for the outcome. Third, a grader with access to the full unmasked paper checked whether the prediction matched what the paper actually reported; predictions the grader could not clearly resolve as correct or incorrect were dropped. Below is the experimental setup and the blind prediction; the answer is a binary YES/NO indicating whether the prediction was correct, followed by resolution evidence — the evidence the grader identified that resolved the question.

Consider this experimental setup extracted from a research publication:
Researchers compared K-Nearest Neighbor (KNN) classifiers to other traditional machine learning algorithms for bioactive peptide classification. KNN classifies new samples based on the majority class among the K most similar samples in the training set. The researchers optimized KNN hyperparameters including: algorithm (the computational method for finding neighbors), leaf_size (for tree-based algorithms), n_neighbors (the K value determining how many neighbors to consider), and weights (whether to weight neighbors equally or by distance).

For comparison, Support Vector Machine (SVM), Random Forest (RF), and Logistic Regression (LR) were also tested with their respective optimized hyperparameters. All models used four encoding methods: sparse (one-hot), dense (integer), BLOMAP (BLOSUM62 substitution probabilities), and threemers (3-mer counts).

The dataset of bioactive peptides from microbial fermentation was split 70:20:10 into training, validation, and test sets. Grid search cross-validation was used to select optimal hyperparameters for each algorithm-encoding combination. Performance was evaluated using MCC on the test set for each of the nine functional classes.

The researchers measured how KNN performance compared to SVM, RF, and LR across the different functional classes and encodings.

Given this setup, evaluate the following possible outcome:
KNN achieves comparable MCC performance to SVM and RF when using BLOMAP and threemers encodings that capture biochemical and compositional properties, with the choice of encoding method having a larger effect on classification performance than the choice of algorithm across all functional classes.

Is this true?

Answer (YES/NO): NO